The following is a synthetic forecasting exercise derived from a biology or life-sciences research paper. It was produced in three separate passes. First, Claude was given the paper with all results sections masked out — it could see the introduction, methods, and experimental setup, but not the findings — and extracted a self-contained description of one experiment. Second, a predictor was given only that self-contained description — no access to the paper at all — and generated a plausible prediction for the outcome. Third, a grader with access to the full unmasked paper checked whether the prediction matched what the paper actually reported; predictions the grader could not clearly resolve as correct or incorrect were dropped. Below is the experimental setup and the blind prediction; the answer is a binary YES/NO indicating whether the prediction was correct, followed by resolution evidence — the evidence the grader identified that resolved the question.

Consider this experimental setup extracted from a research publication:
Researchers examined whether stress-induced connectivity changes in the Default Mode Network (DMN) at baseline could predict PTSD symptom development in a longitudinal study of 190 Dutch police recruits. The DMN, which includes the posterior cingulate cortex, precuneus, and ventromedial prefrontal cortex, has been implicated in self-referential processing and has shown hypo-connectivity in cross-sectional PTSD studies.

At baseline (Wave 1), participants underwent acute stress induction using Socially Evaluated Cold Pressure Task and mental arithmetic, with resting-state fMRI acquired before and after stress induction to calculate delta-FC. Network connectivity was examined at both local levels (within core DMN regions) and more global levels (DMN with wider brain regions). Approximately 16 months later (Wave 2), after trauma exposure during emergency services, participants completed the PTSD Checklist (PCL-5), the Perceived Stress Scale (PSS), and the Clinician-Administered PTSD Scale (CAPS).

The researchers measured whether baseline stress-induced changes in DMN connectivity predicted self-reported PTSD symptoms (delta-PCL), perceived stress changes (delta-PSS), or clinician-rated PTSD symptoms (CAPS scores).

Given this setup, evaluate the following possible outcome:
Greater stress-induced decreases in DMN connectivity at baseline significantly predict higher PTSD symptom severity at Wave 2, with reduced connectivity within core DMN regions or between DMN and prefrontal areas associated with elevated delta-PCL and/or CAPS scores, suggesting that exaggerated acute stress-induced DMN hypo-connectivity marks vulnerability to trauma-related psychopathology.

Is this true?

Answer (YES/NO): NO